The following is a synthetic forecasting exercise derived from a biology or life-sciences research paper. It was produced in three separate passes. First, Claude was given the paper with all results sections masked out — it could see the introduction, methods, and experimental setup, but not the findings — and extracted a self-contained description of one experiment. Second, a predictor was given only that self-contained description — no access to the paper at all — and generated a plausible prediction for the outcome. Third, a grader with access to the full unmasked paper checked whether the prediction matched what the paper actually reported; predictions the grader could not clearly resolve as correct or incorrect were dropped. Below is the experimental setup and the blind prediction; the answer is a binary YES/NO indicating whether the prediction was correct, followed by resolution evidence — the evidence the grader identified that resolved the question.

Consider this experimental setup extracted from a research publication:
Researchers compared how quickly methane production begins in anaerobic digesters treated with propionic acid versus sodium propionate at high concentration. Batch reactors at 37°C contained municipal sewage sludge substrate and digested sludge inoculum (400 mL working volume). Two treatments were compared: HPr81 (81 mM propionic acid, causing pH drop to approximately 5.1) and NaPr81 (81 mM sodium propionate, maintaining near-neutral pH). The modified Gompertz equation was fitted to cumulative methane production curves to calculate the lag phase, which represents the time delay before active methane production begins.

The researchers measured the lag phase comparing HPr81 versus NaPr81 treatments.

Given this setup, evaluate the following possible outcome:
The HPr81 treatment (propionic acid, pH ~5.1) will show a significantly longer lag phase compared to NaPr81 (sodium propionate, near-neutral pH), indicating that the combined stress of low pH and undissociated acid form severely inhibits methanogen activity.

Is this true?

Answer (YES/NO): NO